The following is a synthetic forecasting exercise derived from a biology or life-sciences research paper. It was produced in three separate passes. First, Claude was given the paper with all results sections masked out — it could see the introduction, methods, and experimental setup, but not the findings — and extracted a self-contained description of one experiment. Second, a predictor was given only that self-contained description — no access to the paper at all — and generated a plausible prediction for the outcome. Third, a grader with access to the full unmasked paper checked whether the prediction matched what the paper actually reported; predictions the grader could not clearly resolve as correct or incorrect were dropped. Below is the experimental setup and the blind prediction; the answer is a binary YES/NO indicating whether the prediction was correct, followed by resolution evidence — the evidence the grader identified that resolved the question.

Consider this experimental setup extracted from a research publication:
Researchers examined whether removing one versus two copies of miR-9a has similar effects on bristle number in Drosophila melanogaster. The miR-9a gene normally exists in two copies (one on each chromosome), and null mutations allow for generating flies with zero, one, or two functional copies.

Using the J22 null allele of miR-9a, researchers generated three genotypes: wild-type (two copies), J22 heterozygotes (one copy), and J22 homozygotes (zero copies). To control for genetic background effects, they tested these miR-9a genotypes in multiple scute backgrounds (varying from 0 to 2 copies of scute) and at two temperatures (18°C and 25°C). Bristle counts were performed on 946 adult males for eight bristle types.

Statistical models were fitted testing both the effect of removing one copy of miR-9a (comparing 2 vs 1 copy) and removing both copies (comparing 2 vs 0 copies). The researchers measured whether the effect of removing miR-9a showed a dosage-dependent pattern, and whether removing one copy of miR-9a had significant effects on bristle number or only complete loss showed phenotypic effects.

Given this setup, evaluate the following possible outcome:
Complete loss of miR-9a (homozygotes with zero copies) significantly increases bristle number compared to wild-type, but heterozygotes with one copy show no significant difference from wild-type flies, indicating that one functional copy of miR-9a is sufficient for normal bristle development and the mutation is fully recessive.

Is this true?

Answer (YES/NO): NO